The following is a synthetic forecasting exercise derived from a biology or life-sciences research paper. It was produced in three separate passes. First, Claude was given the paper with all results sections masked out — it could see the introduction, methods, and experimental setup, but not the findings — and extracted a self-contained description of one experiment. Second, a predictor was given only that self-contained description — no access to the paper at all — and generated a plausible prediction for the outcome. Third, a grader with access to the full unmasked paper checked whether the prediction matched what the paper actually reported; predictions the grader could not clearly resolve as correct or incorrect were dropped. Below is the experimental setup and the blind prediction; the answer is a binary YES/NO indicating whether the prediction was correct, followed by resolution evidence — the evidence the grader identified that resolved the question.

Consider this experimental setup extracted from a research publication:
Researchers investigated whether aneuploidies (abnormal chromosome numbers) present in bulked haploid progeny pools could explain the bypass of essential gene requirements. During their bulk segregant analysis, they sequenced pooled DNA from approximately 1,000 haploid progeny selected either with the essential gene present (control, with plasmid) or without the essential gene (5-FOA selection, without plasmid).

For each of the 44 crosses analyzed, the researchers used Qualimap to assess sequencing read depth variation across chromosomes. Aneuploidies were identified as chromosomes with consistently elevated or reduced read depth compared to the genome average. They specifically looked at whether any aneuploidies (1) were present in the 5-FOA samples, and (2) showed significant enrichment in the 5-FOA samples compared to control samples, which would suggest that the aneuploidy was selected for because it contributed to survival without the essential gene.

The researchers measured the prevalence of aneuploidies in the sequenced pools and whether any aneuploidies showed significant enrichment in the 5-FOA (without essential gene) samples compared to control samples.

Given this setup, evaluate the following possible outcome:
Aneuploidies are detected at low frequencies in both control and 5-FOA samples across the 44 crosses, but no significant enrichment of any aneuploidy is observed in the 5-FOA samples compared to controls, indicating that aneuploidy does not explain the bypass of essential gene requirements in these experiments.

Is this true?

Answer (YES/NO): YES